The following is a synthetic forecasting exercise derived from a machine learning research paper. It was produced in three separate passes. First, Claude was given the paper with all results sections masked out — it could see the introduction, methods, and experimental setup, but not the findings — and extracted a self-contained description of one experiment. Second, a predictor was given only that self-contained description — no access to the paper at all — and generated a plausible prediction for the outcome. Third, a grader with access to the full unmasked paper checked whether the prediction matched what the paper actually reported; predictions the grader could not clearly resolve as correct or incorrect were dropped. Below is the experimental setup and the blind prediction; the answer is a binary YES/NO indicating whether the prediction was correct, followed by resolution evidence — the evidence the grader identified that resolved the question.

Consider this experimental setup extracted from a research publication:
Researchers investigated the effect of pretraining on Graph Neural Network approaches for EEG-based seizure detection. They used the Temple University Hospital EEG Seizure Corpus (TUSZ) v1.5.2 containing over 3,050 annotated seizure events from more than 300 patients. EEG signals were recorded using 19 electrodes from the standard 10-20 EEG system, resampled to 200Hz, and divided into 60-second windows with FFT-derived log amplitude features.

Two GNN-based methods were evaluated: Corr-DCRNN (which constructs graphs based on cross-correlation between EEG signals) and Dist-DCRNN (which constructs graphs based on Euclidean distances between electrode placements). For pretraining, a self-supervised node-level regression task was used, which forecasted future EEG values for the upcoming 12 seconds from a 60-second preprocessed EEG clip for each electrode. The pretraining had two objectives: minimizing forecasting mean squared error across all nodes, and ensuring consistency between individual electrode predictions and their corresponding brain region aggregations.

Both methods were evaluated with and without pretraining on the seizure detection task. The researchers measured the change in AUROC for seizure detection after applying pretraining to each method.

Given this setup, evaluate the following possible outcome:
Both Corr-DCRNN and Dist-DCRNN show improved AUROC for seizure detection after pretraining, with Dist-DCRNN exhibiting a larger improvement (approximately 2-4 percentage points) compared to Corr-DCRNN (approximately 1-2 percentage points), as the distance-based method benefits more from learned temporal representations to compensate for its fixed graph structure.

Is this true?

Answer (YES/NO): NO